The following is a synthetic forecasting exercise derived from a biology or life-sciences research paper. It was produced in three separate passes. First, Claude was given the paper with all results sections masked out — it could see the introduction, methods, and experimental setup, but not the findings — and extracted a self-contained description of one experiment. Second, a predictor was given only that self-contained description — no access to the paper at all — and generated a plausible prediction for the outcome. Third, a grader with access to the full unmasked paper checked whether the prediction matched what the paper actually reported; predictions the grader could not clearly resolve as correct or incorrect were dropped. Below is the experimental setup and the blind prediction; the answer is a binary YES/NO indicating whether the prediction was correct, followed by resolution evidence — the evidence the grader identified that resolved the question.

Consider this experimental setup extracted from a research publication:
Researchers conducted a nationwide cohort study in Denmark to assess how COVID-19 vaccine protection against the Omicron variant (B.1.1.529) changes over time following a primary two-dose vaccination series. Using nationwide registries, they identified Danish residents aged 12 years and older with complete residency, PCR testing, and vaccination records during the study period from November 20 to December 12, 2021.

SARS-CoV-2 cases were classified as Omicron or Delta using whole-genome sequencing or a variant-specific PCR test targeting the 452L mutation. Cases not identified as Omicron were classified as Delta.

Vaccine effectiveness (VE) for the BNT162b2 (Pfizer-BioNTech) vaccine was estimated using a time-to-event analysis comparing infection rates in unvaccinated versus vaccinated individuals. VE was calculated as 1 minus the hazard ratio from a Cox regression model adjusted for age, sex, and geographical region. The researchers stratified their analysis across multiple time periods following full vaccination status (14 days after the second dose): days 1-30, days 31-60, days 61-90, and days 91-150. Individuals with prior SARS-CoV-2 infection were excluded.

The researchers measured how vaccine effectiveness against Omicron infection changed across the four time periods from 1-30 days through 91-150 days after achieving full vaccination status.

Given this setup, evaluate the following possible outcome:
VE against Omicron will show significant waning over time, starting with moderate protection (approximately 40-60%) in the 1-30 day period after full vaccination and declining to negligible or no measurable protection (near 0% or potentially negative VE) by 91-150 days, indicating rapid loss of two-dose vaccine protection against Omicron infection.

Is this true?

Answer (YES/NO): YES